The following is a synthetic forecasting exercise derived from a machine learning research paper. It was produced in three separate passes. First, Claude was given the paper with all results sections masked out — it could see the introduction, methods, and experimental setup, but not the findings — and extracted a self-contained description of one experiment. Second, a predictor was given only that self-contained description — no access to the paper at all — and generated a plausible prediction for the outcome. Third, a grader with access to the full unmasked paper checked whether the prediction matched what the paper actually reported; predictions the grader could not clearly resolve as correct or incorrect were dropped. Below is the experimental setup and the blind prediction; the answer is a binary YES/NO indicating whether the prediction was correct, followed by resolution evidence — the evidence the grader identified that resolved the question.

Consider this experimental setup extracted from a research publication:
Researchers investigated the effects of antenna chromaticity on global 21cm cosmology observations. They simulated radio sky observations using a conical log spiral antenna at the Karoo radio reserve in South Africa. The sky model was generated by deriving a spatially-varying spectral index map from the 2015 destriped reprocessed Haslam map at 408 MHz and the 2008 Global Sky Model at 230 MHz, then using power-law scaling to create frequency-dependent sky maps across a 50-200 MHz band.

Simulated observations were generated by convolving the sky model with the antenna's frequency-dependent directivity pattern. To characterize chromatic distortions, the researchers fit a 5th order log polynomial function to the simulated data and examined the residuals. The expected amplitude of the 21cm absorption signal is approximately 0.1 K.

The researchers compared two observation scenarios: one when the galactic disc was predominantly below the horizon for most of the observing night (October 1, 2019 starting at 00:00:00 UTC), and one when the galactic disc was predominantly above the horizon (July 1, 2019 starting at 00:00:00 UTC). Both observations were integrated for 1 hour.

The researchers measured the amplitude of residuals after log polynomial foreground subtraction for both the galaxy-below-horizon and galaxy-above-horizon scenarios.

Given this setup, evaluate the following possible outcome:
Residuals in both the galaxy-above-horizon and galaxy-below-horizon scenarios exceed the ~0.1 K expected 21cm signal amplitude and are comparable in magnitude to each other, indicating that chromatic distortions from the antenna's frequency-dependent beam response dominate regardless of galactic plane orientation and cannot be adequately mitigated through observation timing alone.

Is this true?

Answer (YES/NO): NO